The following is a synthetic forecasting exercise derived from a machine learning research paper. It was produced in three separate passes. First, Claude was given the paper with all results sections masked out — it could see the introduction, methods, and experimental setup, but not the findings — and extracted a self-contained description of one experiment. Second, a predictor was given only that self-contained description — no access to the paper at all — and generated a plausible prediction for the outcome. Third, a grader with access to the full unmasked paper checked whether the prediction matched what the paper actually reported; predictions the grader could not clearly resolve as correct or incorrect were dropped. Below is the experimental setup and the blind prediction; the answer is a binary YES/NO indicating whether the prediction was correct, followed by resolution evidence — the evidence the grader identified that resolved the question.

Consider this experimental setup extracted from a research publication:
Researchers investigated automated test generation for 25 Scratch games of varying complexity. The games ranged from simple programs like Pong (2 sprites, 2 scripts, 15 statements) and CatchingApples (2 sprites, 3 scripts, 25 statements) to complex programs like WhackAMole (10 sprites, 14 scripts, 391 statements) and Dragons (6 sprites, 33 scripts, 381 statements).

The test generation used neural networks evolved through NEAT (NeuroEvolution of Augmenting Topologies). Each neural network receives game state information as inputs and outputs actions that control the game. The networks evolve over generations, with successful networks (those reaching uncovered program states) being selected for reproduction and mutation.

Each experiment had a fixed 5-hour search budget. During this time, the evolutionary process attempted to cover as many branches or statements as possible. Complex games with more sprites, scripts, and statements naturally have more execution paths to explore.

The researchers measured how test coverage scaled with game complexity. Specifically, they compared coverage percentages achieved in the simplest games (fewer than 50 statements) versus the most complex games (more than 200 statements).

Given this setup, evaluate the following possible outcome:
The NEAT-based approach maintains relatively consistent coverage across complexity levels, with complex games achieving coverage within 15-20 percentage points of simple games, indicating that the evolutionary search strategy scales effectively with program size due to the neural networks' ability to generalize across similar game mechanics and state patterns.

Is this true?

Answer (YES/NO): NO